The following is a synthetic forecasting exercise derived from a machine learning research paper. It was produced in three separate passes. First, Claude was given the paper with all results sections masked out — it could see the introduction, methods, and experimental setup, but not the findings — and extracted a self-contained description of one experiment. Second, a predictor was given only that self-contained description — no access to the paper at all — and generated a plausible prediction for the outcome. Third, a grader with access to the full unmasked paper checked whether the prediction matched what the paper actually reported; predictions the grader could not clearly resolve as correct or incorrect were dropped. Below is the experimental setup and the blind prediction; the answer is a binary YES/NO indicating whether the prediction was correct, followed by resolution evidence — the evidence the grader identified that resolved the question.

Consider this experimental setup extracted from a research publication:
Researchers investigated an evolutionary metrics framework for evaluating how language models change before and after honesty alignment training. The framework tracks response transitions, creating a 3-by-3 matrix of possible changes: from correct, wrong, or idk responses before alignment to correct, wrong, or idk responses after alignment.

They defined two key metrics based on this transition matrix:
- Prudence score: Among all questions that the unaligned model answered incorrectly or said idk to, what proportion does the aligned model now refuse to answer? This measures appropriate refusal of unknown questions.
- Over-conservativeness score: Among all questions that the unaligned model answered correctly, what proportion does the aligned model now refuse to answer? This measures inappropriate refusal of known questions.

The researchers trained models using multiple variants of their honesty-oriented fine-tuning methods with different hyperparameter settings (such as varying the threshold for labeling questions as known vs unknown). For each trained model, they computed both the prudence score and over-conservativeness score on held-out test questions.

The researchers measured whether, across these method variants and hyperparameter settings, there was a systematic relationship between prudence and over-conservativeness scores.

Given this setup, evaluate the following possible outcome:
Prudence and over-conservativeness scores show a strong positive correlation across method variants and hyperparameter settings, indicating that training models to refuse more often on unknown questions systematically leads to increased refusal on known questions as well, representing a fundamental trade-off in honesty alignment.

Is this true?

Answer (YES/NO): NO